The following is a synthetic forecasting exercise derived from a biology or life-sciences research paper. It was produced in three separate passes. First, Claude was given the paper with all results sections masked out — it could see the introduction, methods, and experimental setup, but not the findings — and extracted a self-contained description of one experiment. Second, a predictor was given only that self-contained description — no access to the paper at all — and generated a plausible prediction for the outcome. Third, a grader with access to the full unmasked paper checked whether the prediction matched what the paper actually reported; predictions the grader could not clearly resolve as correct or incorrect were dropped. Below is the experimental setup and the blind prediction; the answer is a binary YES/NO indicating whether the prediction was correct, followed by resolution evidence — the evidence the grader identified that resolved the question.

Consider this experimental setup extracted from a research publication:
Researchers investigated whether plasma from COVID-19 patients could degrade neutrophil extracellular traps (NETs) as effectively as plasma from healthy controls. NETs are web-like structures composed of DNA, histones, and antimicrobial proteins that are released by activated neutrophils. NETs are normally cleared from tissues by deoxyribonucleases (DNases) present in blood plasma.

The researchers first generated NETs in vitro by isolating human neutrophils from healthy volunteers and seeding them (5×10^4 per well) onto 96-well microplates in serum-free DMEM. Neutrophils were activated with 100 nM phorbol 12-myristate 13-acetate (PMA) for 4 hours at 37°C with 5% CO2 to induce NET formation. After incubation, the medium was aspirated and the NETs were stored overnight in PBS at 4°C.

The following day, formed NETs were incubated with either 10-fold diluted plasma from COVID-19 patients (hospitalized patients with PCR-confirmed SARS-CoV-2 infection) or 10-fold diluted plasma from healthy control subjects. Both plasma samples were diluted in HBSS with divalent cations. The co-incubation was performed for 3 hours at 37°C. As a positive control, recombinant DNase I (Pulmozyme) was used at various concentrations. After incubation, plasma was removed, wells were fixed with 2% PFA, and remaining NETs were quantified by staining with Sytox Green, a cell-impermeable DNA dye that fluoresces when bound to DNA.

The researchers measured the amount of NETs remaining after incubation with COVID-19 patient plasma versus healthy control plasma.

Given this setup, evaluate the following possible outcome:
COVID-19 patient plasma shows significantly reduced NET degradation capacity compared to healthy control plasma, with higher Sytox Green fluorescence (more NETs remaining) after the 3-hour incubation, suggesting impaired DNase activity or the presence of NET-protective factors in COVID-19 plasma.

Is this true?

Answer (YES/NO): YES